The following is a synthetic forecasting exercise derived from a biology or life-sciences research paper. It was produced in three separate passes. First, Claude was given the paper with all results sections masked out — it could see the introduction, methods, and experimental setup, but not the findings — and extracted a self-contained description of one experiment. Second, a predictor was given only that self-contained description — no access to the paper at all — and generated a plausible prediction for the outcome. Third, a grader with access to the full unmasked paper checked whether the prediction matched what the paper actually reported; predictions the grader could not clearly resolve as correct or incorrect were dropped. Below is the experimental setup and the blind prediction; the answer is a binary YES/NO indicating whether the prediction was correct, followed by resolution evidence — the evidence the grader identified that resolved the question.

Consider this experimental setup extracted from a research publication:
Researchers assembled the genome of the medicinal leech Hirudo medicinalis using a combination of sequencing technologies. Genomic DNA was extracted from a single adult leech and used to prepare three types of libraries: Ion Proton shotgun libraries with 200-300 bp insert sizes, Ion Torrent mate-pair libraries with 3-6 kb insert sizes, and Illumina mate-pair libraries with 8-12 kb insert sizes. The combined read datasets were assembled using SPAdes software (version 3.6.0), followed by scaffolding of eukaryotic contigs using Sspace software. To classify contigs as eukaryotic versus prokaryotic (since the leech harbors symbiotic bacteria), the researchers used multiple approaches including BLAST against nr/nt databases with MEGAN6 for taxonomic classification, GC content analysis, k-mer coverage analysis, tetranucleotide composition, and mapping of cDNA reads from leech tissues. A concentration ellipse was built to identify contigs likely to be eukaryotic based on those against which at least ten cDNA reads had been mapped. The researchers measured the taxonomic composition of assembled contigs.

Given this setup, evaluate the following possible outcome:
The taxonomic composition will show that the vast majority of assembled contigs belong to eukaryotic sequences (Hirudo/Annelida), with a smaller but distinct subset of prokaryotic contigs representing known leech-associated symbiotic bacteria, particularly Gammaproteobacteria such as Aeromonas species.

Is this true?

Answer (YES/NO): NO